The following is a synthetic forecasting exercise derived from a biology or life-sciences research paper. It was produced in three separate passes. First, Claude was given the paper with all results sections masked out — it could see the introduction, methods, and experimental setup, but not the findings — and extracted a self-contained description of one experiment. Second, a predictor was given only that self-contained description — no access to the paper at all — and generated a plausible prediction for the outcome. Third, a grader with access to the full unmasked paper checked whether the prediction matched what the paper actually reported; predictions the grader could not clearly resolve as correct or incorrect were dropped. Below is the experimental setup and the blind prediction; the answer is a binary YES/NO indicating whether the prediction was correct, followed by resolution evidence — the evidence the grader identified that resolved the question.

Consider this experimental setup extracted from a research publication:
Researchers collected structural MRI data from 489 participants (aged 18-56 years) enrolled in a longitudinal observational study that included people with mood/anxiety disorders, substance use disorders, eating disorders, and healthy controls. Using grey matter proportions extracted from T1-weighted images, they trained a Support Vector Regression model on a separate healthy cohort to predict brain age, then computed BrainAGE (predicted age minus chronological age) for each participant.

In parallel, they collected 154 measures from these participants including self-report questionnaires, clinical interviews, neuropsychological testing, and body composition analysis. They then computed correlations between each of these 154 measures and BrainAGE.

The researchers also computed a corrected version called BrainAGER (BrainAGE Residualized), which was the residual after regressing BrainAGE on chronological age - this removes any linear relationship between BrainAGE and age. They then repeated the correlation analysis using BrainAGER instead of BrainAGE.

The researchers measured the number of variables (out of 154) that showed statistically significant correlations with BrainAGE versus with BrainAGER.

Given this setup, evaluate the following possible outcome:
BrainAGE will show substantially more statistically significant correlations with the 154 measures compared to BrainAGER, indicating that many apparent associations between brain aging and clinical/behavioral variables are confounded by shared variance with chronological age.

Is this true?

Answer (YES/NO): YES